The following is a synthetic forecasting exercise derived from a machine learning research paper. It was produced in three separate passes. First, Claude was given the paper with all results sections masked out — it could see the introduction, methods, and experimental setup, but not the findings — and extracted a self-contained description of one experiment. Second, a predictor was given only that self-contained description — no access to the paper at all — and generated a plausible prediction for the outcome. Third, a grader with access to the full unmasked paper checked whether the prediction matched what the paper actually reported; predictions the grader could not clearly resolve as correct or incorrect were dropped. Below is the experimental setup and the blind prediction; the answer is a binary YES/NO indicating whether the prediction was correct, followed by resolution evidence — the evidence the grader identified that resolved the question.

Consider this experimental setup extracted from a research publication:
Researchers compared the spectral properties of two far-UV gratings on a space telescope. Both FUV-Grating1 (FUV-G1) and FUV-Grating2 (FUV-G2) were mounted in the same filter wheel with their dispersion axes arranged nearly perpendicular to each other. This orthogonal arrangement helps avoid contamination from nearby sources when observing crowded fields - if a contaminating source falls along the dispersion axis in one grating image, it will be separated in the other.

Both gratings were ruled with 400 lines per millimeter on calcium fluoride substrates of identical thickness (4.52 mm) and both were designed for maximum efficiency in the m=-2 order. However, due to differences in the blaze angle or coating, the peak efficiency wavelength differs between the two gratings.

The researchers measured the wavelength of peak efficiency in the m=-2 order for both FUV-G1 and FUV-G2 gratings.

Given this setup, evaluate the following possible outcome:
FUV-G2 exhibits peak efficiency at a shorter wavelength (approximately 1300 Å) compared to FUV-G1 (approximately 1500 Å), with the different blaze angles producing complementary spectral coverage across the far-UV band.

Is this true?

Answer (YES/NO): NO